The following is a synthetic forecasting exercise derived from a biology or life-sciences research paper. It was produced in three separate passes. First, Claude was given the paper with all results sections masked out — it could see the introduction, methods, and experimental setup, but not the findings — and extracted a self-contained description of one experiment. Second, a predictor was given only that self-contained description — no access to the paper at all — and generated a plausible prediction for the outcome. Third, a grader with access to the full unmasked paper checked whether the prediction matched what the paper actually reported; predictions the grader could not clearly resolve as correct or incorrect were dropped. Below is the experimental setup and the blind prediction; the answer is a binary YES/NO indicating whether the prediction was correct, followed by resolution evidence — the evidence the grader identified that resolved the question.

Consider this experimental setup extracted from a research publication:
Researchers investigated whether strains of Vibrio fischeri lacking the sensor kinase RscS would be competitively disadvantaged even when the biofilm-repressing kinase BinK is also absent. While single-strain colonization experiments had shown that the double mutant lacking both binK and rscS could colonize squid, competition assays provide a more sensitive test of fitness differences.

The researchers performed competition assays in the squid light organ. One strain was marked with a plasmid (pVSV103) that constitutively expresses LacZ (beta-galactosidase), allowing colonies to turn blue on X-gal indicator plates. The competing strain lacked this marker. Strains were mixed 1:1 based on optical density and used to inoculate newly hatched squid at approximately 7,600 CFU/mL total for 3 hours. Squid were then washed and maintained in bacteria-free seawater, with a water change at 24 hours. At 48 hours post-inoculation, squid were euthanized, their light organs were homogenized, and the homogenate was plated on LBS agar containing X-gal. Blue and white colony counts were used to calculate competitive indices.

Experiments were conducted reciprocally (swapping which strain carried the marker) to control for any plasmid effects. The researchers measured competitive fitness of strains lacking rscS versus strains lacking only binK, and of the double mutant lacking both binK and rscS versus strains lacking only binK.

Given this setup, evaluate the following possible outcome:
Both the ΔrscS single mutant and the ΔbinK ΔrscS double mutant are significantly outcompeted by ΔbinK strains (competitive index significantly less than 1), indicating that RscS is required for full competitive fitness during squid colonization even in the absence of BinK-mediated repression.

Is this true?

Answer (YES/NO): NO